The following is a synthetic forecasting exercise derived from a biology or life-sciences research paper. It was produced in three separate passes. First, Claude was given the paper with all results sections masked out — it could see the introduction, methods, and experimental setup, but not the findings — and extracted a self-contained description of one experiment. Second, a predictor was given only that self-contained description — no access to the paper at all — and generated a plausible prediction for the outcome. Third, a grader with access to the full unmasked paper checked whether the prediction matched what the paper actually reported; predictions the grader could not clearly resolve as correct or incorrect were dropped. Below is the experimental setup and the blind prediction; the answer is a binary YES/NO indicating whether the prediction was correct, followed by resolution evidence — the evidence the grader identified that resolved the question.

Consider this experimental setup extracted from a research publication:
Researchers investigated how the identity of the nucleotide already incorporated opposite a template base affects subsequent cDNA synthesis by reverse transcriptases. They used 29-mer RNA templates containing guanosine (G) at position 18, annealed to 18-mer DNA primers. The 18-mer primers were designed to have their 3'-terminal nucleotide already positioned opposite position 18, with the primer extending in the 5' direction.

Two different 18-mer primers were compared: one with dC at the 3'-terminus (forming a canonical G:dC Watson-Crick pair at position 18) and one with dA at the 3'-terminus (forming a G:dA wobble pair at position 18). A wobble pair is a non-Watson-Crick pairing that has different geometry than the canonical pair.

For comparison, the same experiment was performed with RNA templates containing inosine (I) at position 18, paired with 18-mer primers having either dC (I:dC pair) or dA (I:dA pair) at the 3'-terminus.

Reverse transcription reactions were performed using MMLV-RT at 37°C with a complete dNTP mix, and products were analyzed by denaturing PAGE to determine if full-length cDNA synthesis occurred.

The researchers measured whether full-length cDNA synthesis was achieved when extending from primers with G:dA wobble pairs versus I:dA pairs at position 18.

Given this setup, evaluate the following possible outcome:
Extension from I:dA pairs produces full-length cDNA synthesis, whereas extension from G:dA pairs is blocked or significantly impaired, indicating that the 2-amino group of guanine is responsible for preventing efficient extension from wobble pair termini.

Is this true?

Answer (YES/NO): YES